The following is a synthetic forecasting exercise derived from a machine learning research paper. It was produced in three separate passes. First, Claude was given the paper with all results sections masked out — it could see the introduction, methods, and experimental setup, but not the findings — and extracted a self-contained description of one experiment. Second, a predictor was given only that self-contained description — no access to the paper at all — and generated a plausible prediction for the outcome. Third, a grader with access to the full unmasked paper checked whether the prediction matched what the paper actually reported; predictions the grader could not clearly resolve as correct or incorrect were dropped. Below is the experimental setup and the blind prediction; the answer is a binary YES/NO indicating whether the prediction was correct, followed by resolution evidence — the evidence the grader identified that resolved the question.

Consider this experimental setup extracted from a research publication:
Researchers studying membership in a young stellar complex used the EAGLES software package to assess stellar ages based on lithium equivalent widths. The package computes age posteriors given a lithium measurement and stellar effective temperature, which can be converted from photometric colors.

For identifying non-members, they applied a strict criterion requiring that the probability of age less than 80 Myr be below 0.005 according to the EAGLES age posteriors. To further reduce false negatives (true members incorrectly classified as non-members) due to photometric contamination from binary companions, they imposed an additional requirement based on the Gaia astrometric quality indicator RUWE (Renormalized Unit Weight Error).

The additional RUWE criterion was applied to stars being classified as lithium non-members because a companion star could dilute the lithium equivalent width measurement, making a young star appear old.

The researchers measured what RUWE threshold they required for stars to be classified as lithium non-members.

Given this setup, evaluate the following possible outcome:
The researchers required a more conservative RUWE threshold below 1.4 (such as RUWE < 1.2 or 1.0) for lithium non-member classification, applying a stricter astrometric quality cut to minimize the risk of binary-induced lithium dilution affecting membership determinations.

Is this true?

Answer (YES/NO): NO